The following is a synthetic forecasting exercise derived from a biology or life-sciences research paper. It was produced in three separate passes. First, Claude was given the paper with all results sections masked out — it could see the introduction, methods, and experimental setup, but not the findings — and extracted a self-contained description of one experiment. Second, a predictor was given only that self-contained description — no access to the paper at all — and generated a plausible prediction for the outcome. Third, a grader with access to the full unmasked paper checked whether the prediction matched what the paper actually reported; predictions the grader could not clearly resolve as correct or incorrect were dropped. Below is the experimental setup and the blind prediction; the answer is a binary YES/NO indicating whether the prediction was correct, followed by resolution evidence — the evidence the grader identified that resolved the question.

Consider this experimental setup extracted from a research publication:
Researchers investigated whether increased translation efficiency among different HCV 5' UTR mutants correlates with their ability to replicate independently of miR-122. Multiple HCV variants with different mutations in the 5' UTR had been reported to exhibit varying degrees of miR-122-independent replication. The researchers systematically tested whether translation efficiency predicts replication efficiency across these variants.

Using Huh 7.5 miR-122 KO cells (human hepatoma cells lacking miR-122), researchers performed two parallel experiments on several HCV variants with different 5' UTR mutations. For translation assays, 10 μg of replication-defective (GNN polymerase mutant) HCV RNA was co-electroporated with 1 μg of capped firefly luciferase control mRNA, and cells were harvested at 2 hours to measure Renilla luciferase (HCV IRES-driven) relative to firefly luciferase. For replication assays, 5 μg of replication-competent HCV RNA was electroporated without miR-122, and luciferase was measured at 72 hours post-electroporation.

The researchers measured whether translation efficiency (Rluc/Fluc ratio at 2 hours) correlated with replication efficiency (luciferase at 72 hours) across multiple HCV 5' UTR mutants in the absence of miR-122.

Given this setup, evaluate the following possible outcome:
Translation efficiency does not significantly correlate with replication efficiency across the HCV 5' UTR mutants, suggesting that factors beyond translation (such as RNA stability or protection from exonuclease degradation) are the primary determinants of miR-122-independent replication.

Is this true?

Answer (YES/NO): NO